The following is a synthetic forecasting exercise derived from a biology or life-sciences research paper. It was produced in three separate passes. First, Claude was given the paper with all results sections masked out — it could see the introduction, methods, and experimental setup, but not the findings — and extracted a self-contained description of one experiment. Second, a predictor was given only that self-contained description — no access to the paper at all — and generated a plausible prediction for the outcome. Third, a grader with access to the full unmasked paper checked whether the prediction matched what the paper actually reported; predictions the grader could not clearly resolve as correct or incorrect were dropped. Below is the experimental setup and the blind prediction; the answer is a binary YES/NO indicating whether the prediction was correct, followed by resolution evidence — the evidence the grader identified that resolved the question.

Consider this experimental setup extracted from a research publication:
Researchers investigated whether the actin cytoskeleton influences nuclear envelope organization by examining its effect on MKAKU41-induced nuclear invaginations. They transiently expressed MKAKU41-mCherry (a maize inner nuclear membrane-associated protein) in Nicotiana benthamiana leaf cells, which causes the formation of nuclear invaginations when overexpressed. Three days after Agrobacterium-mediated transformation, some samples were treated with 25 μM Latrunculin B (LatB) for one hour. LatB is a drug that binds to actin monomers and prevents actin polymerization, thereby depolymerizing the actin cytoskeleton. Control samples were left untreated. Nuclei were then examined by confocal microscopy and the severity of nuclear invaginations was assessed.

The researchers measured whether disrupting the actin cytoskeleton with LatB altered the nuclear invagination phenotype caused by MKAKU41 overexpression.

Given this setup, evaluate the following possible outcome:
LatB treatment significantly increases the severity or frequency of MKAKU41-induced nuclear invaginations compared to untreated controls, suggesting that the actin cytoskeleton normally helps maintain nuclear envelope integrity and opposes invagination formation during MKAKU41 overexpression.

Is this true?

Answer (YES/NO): YES